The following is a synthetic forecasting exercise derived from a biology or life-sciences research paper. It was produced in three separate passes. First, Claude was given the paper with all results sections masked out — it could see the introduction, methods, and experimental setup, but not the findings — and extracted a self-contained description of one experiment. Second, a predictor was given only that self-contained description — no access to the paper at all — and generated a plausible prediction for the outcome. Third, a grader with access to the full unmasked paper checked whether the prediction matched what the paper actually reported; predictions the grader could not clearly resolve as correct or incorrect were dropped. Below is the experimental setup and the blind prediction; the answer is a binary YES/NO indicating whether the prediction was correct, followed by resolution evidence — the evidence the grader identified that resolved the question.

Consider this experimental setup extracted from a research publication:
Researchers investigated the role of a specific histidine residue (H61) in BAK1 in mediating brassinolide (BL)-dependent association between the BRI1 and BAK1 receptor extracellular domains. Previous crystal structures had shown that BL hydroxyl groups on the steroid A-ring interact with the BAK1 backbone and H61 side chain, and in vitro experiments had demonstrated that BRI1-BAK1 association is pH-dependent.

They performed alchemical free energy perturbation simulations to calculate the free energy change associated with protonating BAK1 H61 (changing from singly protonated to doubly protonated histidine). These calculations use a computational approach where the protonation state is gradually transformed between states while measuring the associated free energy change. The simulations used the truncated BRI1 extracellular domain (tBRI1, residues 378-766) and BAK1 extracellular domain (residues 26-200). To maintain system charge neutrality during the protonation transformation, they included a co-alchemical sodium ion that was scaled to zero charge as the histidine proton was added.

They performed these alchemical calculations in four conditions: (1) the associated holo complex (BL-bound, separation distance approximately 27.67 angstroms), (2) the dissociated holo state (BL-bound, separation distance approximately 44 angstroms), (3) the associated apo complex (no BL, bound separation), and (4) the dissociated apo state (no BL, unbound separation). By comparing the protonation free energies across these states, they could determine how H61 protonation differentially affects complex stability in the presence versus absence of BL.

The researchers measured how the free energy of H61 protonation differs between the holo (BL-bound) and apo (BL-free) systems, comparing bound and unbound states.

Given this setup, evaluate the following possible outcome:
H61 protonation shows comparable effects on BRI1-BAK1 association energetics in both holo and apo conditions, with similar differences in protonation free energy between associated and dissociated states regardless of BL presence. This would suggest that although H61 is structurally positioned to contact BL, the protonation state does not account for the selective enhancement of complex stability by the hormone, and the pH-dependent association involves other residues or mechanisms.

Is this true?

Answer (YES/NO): NO